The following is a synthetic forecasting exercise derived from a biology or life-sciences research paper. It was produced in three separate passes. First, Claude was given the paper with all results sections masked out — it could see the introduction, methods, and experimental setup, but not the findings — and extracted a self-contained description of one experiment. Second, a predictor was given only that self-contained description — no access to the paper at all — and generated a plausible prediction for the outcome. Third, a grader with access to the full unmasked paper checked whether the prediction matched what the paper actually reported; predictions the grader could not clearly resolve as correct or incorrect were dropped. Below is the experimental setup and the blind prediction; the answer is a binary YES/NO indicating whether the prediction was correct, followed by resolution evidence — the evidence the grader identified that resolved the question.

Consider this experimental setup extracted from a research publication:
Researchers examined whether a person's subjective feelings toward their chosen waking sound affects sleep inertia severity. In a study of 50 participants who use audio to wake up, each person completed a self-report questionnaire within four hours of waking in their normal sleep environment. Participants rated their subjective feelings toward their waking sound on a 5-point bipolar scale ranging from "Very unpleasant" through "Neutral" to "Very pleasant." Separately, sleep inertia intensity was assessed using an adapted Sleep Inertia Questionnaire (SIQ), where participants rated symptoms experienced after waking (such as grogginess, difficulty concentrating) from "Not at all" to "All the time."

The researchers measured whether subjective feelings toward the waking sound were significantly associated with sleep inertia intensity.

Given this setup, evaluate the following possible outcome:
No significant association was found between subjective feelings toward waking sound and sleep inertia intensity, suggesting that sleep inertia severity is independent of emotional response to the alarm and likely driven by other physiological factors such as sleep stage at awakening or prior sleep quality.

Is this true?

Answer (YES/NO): YES